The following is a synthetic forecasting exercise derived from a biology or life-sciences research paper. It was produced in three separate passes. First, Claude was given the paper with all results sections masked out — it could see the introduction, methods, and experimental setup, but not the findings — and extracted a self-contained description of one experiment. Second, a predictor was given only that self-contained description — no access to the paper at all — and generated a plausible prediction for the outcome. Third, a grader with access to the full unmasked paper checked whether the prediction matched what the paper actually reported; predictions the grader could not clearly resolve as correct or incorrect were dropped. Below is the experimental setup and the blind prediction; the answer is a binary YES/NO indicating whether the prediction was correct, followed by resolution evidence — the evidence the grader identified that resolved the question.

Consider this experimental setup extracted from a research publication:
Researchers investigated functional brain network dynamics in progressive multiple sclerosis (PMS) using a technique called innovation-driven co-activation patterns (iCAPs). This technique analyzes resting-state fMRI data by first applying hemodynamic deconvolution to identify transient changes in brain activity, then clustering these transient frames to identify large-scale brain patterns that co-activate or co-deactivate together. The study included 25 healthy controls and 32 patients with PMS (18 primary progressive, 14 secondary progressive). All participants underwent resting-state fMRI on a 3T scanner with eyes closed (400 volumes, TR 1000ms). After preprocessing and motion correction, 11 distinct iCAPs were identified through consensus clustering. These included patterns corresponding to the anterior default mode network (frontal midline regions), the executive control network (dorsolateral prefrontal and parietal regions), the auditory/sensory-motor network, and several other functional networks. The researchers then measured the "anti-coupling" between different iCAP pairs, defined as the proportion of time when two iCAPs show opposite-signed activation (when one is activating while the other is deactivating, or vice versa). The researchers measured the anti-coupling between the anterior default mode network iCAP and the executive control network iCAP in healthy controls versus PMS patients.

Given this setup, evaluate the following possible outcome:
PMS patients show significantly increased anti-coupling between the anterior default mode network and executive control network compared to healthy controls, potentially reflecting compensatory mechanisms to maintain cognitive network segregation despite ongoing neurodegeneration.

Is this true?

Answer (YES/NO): NO